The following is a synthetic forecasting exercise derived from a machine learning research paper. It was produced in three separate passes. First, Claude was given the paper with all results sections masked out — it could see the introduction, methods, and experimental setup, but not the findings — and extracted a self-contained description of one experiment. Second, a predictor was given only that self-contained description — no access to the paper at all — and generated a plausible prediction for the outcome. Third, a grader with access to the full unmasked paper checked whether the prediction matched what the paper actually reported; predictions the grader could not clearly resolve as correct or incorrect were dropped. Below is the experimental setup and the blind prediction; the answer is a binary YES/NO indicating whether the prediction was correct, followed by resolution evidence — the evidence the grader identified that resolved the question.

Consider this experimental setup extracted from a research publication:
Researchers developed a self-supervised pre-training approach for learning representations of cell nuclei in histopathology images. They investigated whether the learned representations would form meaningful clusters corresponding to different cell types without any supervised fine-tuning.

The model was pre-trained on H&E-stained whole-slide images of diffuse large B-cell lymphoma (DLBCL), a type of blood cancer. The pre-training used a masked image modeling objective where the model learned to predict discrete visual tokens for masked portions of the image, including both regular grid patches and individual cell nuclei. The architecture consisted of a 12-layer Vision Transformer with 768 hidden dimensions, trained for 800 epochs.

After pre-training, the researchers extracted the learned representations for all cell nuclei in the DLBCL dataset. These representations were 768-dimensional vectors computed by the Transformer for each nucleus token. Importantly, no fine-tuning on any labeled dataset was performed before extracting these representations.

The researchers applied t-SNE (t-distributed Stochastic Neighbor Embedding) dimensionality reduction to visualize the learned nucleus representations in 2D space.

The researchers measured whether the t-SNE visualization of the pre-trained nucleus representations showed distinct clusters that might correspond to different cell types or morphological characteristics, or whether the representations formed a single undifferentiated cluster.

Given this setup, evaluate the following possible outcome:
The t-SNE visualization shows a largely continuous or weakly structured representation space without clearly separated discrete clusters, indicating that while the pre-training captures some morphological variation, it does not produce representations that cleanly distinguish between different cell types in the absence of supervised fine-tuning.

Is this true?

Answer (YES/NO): NO